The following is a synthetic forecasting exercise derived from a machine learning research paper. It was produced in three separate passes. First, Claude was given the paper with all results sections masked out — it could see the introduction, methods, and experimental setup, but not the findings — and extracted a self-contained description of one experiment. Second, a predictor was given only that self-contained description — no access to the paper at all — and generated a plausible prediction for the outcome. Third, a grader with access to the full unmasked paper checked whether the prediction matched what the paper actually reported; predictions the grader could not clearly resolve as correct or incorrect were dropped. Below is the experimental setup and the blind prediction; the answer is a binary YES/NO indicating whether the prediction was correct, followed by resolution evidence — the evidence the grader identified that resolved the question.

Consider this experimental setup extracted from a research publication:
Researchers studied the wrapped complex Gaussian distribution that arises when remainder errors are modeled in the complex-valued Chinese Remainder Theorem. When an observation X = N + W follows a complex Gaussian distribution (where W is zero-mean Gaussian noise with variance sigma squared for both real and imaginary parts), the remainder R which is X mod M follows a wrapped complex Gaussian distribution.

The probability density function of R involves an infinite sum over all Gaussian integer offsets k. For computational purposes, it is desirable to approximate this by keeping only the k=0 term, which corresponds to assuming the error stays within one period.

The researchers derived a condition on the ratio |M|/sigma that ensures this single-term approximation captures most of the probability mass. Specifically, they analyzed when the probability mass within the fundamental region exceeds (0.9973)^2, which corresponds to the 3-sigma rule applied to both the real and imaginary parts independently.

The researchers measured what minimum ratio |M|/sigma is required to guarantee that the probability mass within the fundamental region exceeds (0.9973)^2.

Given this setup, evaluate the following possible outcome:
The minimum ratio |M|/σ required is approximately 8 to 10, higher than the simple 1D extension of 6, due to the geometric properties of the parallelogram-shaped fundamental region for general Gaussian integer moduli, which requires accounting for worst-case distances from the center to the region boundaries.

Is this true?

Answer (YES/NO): YES